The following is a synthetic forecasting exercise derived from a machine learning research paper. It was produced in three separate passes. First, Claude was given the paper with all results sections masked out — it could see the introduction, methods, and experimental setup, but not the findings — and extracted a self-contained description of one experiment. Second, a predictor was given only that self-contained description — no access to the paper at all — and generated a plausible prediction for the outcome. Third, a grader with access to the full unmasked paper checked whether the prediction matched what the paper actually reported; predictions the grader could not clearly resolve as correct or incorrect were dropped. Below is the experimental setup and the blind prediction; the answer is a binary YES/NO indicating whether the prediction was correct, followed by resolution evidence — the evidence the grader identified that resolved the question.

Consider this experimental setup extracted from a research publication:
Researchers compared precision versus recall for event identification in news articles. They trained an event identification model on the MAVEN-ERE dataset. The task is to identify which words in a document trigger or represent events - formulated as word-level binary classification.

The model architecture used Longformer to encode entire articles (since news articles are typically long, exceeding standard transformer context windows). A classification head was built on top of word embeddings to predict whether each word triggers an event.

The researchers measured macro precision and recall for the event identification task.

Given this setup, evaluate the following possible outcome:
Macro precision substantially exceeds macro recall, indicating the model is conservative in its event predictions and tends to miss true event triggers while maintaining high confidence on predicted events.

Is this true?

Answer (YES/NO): NO